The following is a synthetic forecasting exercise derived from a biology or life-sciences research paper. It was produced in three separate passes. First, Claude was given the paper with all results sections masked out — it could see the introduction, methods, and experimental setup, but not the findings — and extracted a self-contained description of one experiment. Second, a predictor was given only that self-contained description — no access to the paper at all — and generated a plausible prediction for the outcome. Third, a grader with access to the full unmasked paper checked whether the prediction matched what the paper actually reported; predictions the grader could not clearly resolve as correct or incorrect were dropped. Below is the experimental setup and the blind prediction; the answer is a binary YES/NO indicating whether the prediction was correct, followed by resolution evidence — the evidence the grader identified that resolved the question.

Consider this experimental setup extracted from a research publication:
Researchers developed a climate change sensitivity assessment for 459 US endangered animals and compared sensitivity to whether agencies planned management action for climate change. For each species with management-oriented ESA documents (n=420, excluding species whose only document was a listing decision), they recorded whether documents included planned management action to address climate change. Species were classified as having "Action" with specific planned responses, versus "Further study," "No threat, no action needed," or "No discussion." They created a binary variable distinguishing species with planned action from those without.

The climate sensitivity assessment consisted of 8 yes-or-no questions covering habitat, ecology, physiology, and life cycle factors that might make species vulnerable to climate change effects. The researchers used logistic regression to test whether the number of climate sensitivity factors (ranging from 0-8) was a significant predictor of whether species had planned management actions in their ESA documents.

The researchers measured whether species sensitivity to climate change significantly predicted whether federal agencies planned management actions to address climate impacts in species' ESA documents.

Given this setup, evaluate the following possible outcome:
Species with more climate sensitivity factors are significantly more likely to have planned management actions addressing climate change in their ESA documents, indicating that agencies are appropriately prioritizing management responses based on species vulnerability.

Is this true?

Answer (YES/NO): NO